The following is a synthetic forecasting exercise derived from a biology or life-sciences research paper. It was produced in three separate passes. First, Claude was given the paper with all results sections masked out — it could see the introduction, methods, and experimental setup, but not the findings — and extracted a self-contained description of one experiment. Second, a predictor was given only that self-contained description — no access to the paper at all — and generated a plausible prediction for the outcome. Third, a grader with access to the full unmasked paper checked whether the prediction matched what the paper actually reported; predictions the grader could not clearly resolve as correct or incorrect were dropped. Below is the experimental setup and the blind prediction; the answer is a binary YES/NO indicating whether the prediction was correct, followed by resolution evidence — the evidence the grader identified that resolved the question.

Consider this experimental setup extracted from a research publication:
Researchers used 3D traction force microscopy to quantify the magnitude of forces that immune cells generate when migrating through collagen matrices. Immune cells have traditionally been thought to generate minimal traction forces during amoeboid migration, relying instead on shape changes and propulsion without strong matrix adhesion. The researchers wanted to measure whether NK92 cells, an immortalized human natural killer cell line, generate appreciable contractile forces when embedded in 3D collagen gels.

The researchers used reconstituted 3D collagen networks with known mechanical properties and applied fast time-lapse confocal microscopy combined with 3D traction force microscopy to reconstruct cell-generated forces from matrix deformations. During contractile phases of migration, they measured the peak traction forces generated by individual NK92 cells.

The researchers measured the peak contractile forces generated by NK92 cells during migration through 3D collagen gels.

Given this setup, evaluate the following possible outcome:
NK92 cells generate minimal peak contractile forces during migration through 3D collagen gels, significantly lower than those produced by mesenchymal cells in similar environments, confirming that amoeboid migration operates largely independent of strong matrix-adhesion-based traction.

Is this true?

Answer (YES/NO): NO